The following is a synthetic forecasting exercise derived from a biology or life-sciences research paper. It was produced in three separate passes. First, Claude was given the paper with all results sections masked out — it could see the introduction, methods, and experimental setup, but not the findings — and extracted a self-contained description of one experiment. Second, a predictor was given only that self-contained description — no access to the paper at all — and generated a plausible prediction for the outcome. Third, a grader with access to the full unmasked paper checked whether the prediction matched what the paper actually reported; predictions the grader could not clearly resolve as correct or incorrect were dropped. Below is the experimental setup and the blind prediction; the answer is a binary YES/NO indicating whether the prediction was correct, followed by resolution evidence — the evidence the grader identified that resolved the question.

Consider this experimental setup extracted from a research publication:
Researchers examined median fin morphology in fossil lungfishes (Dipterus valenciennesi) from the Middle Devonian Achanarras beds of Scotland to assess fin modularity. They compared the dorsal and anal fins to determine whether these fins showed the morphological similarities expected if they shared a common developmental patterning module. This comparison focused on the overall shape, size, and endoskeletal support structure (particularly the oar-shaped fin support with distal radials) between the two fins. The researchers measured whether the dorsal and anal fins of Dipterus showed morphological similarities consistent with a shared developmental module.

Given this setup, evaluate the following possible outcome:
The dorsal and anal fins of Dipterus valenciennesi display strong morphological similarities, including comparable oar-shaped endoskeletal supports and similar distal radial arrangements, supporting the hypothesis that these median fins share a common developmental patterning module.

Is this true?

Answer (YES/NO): NO